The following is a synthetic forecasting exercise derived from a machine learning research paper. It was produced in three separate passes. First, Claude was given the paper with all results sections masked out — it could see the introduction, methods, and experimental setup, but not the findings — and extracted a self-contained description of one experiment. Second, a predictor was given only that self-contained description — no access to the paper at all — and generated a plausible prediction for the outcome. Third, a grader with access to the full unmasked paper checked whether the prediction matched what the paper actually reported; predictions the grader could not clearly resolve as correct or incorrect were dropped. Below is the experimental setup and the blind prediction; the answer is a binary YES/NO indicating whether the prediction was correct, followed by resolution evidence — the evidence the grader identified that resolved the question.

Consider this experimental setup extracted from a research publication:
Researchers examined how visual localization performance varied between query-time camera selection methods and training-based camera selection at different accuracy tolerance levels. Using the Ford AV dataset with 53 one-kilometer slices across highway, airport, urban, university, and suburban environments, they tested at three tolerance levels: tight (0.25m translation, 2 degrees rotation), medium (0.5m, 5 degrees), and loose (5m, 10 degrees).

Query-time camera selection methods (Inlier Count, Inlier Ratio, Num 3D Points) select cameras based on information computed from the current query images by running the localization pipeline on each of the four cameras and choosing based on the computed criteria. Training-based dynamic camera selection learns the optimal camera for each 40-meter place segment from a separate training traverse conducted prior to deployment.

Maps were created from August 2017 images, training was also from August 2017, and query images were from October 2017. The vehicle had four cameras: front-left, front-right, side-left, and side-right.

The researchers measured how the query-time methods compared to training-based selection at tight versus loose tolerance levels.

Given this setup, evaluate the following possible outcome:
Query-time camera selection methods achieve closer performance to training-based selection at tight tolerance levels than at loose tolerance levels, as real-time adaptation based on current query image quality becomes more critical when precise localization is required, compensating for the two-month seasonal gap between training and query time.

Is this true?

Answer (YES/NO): NO